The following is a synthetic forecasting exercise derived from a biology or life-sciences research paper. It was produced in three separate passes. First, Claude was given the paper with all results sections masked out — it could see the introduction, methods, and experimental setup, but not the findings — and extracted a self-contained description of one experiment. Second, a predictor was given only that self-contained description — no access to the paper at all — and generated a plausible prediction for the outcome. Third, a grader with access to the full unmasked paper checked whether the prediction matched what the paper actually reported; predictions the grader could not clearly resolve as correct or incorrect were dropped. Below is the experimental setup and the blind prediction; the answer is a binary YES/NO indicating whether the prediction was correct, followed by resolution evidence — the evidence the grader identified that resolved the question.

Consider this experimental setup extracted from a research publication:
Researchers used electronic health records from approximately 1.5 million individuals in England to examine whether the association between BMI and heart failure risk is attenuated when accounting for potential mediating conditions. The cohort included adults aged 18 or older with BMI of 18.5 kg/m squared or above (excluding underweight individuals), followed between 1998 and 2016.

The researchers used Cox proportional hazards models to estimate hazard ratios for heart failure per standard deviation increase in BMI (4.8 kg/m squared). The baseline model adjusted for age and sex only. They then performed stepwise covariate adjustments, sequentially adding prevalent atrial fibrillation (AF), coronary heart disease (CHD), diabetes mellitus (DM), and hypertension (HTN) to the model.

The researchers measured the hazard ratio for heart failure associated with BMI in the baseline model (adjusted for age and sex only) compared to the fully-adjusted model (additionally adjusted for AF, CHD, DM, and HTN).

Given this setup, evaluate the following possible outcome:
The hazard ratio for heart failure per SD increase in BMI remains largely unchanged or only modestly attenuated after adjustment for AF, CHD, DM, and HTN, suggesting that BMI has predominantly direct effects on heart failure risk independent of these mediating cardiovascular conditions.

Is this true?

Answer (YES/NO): YES